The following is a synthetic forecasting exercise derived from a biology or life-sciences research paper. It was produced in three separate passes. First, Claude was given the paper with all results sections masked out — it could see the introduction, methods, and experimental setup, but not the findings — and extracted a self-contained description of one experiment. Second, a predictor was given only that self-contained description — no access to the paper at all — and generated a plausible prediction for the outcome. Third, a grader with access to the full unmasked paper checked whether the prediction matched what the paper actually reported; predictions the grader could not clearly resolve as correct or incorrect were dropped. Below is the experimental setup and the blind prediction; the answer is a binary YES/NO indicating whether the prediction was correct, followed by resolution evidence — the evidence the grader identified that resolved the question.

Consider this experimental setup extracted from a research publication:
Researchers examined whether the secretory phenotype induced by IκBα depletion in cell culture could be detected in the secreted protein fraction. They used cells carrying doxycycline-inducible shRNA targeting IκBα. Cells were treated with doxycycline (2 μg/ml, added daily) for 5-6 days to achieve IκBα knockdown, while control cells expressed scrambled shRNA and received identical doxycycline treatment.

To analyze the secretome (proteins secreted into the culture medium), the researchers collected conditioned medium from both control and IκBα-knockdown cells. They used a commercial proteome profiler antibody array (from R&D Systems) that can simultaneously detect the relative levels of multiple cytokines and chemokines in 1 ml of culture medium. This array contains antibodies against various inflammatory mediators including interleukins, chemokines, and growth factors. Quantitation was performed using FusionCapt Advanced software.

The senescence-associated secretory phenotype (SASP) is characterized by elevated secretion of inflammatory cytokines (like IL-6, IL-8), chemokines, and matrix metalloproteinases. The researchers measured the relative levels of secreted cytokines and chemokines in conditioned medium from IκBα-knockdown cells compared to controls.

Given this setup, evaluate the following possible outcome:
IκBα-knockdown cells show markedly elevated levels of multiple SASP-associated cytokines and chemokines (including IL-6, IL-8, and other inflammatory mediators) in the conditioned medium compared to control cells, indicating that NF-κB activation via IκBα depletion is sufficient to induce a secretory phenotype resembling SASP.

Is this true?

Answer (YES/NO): YES